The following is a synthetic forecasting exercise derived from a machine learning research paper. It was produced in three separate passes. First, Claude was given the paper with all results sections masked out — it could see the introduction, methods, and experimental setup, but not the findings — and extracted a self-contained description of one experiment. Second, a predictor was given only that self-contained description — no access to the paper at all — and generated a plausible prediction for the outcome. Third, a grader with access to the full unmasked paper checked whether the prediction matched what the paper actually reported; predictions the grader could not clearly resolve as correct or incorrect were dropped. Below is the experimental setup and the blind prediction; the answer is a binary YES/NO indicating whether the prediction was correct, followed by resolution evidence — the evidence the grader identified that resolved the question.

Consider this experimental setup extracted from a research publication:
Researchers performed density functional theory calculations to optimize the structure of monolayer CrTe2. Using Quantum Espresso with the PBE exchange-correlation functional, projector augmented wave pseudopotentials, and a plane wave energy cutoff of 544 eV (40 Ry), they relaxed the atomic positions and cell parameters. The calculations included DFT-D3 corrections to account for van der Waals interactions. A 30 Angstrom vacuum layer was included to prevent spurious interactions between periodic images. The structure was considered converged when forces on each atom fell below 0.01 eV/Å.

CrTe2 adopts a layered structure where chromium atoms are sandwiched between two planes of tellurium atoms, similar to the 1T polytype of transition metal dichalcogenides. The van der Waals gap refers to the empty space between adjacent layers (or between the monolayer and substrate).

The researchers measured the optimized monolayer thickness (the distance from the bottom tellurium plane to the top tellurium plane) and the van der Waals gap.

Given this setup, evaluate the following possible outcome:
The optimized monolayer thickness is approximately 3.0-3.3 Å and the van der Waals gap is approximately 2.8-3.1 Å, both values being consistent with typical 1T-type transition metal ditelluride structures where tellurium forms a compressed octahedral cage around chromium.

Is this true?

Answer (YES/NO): NO